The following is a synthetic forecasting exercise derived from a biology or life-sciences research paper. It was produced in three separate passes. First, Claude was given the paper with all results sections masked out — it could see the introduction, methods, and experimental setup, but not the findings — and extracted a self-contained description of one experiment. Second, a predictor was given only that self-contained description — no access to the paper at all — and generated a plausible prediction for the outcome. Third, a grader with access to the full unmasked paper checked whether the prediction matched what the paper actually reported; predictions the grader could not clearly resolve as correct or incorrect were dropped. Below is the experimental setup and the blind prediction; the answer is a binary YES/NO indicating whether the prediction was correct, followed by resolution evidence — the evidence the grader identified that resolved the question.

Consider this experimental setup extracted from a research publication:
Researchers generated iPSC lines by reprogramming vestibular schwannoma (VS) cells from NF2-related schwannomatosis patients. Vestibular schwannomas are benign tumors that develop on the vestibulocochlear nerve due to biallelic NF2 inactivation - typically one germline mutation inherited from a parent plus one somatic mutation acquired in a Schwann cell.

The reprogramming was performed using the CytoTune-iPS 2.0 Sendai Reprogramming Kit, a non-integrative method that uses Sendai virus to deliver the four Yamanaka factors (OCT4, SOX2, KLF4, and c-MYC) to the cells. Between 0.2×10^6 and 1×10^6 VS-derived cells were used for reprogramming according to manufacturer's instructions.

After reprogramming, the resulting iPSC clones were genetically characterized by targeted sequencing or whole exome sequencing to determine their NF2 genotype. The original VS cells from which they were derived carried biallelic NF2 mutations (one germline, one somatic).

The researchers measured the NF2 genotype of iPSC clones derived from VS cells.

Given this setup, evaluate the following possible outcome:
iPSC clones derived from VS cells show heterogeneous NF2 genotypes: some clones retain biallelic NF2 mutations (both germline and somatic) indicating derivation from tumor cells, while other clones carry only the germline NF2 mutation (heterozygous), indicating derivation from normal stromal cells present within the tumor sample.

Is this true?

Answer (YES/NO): NO